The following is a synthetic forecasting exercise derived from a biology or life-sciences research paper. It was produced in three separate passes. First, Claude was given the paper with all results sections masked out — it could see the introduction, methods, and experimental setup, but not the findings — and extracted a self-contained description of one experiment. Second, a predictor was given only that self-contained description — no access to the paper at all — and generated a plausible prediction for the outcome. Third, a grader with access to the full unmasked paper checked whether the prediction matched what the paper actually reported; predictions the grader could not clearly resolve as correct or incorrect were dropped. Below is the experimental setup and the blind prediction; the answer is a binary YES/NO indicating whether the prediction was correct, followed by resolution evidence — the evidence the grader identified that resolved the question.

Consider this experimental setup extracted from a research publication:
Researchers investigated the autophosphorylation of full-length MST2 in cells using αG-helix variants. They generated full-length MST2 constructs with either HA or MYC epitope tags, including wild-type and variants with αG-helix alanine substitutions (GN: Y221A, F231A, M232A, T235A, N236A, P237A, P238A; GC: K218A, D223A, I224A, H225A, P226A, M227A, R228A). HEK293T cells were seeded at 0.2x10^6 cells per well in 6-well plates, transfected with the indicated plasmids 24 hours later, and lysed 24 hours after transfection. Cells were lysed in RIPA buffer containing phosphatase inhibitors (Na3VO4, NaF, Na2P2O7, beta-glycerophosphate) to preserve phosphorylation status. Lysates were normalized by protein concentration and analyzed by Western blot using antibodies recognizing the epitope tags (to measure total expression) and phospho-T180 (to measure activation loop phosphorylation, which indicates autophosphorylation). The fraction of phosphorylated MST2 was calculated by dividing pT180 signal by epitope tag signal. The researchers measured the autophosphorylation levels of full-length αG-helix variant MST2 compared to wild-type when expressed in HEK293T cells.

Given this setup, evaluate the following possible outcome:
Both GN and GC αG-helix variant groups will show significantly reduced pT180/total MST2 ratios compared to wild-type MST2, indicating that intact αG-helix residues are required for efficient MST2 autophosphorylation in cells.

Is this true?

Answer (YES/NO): YES